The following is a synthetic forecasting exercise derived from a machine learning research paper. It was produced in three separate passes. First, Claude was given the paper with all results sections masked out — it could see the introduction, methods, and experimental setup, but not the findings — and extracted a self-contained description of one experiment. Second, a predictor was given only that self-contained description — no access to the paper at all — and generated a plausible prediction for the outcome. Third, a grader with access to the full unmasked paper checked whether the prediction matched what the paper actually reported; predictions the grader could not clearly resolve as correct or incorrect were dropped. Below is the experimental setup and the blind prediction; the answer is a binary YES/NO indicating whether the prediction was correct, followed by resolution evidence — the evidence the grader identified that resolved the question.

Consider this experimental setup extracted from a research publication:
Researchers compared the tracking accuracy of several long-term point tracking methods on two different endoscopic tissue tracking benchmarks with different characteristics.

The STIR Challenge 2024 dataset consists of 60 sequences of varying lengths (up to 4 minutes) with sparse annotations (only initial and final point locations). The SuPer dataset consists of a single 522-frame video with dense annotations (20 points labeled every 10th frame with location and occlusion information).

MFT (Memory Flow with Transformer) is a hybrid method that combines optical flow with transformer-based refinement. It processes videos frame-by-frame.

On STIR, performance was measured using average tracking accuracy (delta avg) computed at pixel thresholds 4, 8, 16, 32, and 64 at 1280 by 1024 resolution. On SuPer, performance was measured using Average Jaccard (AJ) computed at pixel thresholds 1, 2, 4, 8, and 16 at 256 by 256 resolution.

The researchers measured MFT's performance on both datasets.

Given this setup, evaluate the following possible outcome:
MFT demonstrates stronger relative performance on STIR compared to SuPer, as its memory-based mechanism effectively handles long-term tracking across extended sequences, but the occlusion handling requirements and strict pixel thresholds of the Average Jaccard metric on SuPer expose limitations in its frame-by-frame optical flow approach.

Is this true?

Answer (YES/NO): YES